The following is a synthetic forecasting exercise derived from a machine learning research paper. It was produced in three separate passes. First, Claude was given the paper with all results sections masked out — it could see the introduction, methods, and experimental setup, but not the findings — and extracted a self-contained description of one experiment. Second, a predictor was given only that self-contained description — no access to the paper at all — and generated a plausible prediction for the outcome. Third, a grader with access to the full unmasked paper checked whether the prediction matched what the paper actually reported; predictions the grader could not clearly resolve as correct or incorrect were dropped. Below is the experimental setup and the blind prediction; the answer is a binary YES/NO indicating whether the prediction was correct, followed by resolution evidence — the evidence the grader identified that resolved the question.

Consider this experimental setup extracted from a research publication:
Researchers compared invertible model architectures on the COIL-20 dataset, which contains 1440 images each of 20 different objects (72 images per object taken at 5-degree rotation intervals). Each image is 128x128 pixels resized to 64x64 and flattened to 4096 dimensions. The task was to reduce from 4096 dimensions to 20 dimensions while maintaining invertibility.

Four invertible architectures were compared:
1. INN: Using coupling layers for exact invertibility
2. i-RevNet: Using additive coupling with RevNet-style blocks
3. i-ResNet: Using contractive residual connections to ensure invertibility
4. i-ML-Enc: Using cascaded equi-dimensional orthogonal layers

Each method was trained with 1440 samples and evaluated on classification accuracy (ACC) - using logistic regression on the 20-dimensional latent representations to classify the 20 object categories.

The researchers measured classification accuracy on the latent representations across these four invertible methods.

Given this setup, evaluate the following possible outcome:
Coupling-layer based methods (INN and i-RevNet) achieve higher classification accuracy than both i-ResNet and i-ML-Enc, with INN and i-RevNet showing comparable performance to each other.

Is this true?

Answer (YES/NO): NO